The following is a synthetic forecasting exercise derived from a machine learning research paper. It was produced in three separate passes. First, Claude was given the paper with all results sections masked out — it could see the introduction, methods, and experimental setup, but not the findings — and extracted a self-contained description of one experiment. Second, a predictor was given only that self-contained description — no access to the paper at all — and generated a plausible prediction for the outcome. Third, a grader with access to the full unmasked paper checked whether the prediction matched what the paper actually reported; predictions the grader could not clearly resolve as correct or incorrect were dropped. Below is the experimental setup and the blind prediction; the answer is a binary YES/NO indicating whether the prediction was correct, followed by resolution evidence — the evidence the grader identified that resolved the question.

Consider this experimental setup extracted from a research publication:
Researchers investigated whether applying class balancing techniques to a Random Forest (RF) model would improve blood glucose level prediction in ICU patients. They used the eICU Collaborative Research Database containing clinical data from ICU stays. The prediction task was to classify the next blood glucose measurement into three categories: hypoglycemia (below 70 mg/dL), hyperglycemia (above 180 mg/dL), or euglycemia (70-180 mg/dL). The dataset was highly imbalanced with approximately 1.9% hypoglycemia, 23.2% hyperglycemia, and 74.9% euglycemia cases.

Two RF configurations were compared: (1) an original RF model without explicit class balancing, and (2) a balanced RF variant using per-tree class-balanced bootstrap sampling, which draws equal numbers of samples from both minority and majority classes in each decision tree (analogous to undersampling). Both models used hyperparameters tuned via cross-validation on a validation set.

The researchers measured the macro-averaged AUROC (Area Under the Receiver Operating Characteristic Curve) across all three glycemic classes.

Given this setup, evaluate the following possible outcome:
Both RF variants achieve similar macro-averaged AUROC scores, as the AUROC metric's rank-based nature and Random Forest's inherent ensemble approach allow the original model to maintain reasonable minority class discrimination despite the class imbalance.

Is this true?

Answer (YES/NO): YES